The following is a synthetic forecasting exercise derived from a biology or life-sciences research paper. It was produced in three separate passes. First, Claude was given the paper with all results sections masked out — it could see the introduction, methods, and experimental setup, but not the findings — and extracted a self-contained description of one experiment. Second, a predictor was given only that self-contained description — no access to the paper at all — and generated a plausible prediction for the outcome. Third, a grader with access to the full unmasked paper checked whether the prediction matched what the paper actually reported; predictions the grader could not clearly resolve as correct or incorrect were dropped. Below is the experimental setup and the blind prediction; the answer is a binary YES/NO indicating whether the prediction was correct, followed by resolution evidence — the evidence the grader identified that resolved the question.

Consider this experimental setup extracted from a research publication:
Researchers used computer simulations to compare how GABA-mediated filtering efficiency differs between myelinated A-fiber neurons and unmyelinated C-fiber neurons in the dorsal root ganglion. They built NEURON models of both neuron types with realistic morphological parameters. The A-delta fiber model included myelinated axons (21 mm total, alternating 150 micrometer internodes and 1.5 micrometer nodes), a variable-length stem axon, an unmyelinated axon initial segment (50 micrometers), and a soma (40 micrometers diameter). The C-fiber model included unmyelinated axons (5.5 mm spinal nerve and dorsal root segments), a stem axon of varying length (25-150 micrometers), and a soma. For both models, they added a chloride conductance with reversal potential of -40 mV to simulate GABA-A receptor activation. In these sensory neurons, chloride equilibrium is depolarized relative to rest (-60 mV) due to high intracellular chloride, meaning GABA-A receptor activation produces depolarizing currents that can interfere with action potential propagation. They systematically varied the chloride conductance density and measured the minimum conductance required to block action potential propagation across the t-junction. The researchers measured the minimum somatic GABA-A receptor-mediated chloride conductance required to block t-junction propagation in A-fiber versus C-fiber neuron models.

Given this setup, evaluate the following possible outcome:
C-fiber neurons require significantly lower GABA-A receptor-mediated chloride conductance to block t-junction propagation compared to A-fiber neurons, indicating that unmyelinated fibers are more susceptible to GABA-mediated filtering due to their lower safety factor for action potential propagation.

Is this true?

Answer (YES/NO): YES